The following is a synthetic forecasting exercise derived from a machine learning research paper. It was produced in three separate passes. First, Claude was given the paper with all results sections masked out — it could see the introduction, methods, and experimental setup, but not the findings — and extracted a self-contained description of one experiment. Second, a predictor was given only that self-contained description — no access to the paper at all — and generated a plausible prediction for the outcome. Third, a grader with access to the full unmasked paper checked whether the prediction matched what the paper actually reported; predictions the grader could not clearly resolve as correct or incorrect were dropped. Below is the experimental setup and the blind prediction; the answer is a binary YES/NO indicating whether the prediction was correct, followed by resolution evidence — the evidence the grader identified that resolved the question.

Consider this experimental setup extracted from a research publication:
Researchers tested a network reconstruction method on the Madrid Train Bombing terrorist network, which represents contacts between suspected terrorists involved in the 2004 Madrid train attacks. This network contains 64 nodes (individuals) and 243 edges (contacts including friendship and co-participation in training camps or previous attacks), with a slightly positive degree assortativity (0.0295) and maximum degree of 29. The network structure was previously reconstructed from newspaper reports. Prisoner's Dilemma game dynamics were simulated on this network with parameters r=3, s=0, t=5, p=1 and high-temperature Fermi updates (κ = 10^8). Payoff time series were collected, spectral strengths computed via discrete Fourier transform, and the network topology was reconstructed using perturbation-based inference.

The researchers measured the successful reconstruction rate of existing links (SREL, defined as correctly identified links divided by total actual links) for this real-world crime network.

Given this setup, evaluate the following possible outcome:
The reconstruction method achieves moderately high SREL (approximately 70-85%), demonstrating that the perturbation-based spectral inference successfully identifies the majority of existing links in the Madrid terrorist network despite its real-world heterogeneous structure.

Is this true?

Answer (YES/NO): NO